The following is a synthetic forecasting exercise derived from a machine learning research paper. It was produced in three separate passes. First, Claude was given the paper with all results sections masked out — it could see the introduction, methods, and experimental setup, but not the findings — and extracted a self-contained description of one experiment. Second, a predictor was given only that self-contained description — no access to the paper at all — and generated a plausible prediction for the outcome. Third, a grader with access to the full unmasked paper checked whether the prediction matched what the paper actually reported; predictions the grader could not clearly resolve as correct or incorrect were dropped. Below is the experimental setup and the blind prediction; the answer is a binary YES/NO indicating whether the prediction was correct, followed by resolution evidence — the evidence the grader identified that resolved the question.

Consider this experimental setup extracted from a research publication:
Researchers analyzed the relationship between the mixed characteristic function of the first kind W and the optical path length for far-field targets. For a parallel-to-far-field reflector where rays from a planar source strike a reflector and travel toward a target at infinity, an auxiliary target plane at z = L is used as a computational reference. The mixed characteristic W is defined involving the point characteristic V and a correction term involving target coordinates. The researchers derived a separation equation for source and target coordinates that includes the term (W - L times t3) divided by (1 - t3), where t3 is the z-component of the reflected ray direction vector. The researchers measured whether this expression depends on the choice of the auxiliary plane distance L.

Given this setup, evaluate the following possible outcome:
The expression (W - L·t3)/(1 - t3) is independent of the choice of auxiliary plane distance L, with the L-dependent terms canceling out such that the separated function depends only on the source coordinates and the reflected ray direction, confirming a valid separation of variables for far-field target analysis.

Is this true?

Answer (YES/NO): YES